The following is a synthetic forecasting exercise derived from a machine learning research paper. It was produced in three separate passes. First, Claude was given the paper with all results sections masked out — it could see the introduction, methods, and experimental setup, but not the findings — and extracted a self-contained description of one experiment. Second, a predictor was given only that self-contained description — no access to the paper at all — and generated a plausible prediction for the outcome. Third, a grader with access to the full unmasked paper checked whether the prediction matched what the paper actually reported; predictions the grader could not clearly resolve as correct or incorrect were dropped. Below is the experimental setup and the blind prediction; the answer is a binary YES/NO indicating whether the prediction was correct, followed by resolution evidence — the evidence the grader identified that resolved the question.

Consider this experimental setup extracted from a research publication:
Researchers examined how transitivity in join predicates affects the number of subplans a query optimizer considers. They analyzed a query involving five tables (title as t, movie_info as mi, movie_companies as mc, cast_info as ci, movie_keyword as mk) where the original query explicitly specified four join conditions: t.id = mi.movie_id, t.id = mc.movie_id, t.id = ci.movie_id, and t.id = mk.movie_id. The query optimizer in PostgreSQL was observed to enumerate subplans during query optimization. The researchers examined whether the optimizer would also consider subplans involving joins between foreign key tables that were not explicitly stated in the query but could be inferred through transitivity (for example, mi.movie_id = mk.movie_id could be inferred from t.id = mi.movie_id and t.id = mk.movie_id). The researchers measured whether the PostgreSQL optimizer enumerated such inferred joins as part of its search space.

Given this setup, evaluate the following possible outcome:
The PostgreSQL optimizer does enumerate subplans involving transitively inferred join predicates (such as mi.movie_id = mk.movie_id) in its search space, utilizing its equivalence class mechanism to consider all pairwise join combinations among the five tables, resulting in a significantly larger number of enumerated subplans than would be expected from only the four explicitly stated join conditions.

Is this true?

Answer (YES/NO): YES